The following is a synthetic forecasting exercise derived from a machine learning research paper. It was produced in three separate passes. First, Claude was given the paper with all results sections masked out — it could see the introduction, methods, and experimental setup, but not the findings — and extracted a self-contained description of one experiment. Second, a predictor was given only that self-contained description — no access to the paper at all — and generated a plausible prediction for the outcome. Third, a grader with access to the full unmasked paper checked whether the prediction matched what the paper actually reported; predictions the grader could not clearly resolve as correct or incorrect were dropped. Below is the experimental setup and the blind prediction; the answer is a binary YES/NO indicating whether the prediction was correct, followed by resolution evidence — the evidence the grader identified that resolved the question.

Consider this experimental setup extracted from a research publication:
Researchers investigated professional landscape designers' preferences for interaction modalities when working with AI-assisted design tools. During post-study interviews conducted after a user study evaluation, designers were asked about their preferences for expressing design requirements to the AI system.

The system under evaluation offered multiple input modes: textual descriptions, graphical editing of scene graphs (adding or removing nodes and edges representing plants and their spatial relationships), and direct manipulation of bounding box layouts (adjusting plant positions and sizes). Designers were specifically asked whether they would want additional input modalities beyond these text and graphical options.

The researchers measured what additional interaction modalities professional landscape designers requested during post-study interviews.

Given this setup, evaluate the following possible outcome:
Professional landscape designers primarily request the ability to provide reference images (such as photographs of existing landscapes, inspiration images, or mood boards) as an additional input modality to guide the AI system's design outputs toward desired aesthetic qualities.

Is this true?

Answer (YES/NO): NO